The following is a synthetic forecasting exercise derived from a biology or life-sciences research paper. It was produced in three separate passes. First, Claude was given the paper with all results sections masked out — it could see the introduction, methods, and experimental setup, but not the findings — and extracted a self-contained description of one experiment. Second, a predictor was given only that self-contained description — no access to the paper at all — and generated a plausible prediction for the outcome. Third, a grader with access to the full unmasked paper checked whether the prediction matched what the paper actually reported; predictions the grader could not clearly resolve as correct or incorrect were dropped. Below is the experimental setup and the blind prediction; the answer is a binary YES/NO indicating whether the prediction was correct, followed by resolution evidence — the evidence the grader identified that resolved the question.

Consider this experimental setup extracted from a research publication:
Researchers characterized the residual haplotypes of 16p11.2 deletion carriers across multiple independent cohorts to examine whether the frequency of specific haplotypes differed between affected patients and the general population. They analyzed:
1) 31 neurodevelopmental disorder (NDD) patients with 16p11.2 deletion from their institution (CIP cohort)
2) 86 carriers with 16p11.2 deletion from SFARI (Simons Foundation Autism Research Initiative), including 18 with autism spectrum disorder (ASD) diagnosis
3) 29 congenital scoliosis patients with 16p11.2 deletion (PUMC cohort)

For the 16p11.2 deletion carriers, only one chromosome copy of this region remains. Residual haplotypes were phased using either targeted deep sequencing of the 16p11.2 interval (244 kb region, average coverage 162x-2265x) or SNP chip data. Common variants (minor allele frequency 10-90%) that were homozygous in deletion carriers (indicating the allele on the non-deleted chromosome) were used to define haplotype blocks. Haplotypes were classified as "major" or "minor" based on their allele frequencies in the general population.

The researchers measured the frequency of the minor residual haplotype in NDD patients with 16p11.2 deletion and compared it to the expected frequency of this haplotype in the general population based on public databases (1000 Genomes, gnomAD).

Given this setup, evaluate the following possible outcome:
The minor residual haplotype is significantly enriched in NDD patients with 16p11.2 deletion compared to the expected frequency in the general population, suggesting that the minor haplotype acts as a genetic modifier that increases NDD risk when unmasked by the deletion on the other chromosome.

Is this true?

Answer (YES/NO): YES